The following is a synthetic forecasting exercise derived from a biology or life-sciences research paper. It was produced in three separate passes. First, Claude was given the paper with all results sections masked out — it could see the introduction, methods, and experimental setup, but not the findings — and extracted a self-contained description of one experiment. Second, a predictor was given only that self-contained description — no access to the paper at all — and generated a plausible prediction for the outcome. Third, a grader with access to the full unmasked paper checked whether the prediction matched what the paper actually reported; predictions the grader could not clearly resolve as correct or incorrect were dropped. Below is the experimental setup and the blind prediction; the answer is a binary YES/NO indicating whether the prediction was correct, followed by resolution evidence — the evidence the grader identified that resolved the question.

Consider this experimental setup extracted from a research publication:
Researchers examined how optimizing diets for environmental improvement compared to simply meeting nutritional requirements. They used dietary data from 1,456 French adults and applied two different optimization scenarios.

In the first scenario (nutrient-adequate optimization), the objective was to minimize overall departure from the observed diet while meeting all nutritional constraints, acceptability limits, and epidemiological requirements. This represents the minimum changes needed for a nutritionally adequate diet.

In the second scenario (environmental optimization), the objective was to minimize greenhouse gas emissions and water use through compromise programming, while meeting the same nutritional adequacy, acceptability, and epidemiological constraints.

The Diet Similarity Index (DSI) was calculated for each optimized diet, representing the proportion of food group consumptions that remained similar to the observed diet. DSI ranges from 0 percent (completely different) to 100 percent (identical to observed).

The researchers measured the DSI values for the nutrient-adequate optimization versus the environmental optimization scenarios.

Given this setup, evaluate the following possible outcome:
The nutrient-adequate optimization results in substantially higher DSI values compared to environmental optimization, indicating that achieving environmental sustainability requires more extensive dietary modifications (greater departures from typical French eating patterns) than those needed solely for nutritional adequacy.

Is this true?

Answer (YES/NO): YES